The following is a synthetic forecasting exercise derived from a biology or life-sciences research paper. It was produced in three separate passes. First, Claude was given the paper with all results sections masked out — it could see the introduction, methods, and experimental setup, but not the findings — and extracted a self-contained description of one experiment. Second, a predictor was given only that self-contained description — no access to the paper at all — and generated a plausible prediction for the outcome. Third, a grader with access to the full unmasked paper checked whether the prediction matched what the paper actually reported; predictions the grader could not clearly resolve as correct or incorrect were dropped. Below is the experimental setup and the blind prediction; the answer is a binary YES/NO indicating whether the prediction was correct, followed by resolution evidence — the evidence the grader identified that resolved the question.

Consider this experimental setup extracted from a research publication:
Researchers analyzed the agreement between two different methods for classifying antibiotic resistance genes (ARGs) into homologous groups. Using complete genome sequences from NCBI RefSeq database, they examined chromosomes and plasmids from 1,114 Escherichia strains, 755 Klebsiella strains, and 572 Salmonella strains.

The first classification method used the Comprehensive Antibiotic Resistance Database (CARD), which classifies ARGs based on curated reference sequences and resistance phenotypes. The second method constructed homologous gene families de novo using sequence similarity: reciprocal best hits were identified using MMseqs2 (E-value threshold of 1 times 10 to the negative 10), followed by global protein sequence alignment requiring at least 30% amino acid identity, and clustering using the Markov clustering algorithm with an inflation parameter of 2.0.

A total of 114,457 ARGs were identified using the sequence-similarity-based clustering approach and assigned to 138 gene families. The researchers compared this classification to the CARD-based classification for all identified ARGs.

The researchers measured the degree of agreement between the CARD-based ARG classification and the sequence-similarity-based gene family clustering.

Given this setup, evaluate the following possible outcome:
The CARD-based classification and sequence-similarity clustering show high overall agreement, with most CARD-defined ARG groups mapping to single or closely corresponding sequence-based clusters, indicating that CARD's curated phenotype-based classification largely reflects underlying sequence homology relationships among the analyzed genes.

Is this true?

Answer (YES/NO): NO